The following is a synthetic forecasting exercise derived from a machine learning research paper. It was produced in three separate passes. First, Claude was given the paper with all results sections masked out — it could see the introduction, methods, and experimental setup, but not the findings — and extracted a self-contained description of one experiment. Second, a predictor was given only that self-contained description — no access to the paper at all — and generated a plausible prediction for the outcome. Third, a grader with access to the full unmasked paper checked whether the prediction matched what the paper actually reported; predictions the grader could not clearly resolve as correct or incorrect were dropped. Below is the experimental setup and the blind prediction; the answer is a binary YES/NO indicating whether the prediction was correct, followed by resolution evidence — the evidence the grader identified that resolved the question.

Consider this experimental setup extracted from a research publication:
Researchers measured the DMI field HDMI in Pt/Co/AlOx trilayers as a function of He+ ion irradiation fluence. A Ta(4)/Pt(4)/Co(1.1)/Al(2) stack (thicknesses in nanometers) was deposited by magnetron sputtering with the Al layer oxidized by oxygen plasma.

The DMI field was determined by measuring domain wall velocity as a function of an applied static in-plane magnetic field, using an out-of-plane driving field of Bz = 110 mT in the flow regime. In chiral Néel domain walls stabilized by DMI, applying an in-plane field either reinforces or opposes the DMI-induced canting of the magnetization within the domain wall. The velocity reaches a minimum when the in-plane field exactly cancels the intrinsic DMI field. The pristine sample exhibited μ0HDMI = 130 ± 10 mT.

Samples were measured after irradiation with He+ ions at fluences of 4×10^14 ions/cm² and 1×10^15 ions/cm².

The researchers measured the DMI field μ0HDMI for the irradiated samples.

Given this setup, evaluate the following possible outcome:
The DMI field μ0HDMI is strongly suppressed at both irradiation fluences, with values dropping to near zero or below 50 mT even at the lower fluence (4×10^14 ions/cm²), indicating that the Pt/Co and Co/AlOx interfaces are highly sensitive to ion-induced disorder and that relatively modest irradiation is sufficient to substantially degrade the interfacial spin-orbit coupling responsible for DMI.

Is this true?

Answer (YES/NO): NO